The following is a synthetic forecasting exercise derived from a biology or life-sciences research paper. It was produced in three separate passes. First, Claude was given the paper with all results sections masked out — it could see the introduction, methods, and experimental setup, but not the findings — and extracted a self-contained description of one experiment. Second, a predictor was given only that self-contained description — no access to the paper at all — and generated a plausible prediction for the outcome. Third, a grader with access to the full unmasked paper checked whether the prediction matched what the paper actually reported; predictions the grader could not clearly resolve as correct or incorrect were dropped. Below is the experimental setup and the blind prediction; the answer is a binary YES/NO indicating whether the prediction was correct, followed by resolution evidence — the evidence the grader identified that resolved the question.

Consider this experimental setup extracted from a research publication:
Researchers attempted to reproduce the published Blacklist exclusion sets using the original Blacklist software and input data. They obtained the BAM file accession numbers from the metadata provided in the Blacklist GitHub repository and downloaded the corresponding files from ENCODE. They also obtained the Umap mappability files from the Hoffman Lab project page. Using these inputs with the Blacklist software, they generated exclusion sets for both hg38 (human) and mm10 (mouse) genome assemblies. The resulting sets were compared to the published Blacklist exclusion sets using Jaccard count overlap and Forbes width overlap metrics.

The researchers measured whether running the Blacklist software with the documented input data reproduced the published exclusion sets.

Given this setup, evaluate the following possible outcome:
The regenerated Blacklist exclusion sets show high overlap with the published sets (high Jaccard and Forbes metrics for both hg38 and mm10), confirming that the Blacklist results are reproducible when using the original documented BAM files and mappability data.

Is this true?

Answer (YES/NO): NO